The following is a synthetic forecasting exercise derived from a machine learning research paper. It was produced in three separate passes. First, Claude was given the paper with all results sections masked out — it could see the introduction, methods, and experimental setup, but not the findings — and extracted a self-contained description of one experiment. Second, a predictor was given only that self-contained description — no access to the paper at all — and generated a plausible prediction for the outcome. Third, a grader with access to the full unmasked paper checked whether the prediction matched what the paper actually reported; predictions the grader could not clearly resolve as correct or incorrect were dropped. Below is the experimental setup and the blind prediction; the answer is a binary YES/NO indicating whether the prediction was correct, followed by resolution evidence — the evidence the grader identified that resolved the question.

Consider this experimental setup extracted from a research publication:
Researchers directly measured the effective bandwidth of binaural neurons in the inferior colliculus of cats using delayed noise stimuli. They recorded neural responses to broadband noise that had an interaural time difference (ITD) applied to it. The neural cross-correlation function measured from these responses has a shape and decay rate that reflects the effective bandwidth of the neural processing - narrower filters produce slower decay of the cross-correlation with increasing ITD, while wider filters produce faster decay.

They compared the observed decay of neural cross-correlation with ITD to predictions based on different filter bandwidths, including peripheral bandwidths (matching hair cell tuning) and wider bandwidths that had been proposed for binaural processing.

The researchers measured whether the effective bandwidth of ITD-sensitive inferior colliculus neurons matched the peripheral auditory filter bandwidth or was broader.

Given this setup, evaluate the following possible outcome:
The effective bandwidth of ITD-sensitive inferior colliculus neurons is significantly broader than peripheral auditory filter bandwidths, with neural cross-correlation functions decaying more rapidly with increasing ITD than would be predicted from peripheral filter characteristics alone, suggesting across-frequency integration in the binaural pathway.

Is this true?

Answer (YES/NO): NO